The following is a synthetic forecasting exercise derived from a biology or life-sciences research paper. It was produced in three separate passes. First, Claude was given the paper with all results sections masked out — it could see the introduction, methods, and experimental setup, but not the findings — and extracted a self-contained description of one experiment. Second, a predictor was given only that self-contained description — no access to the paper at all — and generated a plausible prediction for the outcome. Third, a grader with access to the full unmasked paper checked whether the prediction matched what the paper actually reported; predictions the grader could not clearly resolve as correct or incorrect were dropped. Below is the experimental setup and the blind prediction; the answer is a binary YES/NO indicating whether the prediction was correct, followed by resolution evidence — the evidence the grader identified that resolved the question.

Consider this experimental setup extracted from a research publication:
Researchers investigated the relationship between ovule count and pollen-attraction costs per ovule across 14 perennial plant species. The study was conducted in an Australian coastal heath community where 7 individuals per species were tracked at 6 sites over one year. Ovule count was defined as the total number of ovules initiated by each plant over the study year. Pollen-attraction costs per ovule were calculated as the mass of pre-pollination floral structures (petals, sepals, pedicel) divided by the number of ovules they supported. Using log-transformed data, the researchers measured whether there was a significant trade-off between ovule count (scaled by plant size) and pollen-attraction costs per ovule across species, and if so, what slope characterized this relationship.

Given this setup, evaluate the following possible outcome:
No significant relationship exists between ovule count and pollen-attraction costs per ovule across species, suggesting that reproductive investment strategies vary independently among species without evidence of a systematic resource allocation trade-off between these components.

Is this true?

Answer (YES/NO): NO